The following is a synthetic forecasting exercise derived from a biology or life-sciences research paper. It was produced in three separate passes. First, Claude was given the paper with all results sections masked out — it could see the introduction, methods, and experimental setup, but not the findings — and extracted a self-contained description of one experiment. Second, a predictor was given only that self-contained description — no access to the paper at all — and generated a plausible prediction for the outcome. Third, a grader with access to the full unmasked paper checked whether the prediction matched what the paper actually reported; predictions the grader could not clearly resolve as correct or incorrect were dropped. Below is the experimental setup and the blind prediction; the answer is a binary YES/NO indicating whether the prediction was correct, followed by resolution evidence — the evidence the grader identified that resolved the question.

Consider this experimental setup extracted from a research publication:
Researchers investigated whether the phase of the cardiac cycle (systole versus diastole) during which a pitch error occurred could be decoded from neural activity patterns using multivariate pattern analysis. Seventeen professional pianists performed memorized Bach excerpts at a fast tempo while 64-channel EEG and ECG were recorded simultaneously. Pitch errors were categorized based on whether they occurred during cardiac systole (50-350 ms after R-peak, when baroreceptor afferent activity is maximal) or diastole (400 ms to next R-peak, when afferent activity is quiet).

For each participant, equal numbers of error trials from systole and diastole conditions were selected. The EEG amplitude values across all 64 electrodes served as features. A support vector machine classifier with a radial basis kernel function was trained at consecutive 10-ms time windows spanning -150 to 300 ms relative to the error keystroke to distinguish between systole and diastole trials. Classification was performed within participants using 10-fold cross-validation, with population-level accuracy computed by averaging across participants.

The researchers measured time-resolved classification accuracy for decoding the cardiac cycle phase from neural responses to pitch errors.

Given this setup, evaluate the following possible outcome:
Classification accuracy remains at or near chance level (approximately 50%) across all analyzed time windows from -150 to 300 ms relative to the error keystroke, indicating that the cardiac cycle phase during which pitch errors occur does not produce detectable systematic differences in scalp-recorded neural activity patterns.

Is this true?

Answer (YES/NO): NO